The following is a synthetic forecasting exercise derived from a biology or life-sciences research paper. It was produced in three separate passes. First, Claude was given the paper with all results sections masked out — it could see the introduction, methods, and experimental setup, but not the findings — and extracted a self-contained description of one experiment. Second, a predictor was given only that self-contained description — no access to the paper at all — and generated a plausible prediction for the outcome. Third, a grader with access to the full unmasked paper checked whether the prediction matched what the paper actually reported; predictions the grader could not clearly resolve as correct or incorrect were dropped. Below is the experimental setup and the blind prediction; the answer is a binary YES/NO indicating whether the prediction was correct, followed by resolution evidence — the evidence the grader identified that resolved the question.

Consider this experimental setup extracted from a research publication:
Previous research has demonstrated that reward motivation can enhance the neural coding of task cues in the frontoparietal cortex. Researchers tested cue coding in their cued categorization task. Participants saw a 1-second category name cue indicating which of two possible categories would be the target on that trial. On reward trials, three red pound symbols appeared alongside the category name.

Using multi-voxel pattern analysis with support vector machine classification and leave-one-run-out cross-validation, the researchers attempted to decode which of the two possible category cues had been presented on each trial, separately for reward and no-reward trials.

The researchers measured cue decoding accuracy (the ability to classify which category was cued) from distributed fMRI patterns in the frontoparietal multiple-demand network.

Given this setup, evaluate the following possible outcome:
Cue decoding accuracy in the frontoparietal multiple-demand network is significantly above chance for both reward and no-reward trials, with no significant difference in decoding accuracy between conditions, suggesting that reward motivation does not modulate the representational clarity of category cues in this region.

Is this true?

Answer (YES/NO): NO